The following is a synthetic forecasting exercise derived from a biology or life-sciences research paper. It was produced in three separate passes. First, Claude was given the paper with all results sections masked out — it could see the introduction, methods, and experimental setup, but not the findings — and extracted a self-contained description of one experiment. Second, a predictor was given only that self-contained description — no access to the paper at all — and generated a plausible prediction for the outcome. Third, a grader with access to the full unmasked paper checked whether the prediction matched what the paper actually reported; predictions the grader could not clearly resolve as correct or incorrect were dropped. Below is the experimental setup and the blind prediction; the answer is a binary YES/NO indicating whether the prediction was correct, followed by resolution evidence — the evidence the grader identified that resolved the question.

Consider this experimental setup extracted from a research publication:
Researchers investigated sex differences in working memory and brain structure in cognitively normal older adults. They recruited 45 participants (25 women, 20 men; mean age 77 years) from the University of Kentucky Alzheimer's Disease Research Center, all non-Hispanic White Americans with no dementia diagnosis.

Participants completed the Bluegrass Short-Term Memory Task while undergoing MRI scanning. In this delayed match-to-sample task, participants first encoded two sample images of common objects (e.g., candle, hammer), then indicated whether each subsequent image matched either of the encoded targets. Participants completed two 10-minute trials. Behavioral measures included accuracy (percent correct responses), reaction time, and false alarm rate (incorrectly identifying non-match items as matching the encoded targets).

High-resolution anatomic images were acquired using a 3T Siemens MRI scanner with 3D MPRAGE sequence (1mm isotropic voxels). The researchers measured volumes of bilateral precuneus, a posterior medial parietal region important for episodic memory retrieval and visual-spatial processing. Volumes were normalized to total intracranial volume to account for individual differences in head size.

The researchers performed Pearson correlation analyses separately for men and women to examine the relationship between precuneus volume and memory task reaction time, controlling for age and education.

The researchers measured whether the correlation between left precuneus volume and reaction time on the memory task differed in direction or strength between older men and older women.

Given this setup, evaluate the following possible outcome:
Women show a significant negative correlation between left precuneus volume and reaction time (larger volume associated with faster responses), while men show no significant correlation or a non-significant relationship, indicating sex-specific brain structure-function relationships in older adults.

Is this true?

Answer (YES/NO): YES